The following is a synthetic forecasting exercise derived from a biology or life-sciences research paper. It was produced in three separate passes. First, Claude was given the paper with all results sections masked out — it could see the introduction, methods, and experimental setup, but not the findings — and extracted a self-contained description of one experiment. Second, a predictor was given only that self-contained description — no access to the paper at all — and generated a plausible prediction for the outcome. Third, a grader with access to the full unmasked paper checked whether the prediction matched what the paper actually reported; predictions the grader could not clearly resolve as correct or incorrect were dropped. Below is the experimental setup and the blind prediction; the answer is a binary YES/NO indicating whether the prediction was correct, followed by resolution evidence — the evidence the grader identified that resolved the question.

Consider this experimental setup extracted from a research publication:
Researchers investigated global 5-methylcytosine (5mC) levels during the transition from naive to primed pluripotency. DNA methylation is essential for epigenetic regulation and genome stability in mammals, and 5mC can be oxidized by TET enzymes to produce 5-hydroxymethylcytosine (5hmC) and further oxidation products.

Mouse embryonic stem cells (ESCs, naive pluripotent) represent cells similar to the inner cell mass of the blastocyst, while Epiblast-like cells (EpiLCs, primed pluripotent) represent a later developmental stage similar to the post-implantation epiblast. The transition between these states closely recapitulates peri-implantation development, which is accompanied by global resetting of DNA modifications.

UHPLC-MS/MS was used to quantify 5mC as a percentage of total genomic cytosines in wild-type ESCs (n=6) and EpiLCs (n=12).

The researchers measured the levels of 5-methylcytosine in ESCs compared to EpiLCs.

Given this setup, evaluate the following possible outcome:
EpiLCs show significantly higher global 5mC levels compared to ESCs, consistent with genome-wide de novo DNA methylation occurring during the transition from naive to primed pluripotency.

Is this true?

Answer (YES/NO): YES